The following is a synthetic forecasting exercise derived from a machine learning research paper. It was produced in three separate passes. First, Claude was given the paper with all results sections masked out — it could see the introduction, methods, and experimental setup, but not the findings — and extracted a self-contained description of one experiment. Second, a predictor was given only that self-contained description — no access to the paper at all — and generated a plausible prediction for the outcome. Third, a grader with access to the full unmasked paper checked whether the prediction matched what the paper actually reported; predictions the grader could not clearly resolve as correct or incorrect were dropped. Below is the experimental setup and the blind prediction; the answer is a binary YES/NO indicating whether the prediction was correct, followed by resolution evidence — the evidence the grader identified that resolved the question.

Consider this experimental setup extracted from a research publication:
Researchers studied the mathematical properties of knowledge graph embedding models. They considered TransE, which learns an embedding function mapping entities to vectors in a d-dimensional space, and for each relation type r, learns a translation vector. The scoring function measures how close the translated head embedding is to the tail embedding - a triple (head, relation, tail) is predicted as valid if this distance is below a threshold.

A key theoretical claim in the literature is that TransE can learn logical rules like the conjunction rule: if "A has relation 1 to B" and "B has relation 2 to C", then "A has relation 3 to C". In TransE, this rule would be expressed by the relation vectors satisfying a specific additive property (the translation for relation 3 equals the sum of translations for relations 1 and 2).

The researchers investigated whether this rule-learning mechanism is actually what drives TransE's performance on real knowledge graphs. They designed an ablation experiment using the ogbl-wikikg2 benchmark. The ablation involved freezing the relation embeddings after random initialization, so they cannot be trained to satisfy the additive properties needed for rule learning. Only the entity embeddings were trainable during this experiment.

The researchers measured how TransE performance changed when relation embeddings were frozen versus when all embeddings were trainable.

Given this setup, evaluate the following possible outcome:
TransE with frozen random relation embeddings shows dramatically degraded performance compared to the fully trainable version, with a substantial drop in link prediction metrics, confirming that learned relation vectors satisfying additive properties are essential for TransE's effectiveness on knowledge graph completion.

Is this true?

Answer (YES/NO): NO